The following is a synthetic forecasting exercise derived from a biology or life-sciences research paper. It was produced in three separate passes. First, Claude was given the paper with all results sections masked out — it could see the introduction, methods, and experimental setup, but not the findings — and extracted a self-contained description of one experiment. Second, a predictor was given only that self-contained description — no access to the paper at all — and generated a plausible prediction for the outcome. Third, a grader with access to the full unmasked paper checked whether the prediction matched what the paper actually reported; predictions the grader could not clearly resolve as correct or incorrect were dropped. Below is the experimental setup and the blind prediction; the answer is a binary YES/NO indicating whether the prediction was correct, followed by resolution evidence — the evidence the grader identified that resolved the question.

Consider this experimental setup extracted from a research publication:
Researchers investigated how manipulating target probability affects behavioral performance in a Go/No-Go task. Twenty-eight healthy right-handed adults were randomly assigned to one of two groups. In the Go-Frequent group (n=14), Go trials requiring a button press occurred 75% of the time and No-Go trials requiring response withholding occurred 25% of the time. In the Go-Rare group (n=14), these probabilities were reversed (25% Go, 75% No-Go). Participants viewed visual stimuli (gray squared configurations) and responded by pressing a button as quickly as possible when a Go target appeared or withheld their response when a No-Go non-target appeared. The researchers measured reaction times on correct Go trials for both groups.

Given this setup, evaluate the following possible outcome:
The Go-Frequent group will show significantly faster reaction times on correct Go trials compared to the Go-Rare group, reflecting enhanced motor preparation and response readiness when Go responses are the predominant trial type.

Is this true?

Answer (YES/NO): YES